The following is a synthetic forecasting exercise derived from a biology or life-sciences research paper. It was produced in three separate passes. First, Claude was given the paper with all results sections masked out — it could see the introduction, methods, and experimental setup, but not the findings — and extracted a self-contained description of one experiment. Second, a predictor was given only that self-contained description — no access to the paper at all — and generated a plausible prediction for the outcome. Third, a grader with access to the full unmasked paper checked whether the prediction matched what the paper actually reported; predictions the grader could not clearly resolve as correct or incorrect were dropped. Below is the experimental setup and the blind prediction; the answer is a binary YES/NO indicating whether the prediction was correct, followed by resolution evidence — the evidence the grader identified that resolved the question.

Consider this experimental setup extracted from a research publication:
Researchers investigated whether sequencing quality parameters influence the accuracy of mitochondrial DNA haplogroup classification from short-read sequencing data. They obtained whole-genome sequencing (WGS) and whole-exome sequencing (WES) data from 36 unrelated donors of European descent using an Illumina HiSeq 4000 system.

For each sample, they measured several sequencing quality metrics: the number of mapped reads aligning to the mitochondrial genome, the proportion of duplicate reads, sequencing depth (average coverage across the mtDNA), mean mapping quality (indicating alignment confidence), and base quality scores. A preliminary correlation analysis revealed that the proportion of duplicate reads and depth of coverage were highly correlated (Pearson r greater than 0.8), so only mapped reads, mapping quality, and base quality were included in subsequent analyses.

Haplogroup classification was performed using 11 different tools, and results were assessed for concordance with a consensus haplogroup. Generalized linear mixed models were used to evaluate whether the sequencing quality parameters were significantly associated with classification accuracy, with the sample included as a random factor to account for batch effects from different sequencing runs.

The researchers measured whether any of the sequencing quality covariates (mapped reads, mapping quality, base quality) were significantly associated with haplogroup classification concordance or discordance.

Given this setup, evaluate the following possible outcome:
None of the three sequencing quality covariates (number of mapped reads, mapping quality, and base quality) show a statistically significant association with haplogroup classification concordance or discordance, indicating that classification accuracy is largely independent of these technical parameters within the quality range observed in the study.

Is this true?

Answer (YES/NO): NO